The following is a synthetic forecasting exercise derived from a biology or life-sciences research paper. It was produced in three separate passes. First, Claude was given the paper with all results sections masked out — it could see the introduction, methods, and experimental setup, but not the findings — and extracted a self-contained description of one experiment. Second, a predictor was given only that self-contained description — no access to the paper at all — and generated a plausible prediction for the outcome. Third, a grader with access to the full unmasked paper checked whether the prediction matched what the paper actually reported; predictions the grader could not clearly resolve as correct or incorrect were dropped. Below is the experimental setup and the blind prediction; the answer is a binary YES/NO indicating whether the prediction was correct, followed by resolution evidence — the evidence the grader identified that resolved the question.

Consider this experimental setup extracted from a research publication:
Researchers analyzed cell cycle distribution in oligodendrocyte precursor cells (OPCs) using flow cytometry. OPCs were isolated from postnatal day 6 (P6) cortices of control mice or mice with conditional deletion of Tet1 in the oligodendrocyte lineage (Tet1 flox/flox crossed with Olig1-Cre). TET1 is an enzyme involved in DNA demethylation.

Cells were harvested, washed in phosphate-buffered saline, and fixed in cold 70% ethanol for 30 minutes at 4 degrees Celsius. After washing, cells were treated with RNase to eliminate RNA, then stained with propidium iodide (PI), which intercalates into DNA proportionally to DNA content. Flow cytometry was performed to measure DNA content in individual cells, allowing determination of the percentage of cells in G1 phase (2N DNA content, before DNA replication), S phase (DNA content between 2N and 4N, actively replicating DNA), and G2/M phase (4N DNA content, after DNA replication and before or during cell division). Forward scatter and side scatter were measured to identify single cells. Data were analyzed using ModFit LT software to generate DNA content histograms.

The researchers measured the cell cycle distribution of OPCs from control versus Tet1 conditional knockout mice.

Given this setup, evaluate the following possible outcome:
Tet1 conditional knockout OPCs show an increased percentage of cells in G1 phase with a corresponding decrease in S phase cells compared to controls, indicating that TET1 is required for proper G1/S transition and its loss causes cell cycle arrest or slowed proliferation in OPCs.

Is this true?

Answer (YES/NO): NO